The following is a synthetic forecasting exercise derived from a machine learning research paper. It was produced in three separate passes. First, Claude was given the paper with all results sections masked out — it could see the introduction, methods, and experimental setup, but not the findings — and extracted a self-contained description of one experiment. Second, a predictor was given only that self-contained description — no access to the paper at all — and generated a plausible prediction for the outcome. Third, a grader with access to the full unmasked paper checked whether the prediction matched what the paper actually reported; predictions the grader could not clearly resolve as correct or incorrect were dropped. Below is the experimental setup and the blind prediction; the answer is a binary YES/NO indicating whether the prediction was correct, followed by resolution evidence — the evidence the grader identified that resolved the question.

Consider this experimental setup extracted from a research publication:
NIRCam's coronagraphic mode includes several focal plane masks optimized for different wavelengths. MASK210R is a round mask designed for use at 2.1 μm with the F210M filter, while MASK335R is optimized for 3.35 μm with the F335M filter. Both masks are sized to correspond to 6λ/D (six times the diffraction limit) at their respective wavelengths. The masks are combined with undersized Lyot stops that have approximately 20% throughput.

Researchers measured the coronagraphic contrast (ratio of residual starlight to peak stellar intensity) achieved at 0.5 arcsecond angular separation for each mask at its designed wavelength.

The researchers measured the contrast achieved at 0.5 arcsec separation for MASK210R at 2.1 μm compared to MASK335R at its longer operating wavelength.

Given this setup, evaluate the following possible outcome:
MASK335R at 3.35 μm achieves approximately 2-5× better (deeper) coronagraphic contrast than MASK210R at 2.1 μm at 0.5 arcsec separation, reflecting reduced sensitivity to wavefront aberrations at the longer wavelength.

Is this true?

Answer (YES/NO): YES